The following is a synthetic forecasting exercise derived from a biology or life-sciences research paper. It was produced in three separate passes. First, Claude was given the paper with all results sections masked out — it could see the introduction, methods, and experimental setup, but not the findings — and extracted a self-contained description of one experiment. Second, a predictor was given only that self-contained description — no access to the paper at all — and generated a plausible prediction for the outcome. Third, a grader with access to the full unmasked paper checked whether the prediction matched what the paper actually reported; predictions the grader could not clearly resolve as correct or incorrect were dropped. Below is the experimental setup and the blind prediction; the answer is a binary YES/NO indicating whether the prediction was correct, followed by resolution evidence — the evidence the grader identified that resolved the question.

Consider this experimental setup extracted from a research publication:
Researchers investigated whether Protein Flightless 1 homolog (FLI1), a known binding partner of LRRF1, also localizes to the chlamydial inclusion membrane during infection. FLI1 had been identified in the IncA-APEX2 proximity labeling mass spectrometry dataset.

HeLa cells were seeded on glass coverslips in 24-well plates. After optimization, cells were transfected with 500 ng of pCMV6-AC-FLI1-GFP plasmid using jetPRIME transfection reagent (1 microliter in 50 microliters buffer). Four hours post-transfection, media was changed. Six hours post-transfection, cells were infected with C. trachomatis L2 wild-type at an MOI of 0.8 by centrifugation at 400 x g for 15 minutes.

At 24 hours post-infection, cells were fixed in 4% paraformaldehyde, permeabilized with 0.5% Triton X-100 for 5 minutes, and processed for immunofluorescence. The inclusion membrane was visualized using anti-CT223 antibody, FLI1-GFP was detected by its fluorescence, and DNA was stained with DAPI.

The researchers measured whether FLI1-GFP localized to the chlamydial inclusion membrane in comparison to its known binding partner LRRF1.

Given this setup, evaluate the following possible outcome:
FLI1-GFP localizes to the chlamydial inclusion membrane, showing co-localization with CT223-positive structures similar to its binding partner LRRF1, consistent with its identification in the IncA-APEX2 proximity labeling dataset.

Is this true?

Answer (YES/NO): YES